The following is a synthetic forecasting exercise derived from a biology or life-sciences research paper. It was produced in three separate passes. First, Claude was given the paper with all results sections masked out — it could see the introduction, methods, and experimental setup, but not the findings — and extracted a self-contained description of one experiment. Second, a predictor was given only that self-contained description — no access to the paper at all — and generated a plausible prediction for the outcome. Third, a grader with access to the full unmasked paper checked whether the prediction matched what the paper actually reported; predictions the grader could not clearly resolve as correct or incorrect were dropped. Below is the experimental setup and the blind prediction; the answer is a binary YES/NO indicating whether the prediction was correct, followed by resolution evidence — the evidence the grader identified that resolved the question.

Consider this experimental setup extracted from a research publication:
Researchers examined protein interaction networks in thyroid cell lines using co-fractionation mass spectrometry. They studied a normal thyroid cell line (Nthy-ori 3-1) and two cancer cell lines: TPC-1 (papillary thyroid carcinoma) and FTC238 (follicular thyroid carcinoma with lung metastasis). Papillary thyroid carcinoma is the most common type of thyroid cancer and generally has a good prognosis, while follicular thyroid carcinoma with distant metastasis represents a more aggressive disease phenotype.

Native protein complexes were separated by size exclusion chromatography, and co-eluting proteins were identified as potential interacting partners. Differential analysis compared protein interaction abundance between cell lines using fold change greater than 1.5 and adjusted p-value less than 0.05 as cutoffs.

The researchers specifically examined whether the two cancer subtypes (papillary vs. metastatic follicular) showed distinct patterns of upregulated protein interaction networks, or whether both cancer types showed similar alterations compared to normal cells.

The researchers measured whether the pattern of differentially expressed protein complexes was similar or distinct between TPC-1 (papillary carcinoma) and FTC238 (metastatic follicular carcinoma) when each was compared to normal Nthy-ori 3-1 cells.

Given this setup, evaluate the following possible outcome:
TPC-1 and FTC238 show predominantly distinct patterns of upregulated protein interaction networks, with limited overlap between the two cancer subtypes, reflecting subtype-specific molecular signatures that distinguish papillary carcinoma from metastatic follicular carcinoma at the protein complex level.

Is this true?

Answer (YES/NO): YES